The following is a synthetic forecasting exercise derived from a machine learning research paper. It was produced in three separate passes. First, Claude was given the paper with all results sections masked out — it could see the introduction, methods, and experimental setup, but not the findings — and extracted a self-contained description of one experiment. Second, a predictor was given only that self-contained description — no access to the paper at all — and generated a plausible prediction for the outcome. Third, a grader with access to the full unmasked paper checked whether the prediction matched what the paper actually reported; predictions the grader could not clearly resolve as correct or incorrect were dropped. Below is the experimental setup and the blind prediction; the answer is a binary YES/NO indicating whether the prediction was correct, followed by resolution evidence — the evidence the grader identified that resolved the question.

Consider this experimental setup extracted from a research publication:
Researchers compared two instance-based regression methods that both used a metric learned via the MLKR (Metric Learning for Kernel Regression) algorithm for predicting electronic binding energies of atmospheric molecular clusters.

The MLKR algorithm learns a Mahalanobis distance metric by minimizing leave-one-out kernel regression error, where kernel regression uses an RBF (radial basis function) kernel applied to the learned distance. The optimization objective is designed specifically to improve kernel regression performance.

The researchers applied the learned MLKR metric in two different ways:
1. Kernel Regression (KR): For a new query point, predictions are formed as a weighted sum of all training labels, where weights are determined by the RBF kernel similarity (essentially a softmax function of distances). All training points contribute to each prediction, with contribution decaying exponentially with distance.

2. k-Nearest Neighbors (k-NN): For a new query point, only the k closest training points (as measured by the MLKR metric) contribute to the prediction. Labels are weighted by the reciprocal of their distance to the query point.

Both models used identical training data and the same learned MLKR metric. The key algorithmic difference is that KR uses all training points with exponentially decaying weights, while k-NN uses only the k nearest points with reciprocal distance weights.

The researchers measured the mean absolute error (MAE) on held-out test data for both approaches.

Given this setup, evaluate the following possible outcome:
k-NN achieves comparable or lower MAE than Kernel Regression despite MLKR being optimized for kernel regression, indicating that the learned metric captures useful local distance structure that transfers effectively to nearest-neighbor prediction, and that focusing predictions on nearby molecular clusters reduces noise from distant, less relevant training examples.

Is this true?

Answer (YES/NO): YES